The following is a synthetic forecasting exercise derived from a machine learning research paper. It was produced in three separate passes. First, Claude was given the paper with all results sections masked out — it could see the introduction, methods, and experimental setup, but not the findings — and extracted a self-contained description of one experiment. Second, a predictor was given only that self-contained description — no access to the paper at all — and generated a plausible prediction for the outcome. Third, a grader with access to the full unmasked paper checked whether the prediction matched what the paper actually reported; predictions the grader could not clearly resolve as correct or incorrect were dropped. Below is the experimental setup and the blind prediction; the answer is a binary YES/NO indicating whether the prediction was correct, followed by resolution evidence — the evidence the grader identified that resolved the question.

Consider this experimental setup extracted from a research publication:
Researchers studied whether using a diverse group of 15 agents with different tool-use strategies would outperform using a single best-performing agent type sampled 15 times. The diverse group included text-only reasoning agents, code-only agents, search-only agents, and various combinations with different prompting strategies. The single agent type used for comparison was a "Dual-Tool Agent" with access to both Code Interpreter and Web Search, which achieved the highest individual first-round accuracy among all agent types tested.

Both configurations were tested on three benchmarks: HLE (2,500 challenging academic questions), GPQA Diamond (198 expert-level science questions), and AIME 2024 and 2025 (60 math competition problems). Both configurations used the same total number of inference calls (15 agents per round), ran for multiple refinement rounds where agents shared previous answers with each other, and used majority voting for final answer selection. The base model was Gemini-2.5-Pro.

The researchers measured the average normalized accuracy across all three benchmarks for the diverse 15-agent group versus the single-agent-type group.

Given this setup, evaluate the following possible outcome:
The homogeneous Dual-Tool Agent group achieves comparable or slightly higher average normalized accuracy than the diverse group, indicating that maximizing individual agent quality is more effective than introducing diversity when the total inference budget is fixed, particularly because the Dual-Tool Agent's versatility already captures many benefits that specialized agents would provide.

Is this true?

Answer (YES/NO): NO